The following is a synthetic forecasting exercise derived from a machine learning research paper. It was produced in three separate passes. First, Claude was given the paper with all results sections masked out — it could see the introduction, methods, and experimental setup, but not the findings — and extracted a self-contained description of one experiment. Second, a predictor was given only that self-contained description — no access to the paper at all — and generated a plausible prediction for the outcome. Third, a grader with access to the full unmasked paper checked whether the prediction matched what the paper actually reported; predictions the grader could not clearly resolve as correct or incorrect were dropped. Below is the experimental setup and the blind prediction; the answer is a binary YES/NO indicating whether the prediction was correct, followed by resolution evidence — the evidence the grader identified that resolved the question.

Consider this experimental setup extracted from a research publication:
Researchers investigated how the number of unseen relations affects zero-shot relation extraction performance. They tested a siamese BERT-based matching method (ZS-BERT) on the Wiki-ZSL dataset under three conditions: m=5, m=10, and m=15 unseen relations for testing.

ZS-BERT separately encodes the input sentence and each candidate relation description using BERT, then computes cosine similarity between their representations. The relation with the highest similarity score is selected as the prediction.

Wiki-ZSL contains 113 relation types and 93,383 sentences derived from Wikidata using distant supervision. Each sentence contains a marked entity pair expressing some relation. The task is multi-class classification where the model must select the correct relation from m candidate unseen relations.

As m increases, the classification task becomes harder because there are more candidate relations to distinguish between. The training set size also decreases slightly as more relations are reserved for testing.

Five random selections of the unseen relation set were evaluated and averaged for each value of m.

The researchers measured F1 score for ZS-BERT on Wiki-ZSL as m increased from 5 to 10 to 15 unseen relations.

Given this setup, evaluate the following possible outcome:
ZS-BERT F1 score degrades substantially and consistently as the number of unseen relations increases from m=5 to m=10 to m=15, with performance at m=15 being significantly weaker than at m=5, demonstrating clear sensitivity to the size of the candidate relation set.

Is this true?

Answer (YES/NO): YES